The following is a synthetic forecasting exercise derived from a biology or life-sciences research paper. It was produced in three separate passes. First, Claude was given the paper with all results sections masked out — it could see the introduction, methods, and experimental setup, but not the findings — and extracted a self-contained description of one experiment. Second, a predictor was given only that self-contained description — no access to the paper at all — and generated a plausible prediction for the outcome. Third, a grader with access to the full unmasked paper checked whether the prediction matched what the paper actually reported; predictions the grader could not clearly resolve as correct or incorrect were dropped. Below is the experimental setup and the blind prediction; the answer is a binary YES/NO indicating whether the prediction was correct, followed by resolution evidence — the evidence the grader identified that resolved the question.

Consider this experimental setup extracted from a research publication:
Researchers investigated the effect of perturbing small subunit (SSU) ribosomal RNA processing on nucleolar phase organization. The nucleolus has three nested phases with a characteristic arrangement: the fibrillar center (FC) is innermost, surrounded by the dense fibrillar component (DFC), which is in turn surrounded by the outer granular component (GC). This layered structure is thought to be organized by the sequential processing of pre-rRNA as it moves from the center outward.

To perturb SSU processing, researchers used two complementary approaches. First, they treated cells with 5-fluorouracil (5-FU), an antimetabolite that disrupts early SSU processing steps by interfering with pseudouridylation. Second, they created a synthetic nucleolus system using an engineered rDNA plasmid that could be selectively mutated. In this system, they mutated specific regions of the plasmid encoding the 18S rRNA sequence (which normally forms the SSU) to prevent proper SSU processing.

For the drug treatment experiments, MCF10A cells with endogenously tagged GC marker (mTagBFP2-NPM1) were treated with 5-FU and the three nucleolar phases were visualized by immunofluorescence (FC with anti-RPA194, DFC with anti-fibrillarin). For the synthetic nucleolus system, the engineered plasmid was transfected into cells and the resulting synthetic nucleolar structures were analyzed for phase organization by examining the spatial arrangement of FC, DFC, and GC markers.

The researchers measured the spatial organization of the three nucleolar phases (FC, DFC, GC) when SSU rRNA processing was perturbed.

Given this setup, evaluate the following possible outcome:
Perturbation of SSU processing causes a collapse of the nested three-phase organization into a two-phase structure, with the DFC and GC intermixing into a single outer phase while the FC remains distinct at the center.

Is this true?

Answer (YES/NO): NO